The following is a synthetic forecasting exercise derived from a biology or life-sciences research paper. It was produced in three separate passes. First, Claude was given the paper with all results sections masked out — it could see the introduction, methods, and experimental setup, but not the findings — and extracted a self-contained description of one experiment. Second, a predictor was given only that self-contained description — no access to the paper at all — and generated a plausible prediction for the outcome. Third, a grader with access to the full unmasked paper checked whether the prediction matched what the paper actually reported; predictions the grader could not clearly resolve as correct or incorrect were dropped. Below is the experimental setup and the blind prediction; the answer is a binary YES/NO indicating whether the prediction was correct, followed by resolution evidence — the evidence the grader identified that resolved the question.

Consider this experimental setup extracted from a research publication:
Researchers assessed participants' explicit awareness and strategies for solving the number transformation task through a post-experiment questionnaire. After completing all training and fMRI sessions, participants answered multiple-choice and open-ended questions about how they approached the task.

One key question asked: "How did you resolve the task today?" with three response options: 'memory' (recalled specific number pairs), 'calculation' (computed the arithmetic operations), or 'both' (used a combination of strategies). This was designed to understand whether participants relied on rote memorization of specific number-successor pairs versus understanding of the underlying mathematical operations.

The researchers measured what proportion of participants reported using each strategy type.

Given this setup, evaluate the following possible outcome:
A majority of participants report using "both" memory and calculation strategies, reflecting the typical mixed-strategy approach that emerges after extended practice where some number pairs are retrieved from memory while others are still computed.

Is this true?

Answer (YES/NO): NO